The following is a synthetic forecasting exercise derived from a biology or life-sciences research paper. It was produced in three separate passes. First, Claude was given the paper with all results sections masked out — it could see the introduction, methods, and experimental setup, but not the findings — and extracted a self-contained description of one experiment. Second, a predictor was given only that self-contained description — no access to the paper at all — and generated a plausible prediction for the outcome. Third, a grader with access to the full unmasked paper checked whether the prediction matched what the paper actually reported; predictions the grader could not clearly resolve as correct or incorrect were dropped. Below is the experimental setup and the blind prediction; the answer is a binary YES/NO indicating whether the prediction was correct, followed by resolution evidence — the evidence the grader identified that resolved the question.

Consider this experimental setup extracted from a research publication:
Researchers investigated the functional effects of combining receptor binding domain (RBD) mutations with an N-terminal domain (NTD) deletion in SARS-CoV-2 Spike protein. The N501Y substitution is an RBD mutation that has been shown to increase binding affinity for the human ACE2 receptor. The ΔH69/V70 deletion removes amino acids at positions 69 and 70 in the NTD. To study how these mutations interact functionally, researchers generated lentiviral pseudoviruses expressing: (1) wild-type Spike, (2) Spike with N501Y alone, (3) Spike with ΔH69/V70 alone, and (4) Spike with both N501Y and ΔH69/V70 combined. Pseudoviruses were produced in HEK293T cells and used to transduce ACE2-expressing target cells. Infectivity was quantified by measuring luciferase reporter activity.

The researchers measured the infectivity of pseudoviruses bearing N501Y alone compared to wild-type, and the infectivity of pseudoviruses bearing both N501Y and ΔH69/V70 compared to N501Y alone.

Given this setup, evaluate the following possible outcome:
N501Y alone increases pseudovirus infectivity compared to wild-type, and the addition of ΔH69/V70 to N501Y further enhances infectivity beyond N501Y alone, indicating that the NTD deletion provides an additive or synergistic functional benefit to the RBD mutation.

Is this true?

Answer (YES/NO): NO